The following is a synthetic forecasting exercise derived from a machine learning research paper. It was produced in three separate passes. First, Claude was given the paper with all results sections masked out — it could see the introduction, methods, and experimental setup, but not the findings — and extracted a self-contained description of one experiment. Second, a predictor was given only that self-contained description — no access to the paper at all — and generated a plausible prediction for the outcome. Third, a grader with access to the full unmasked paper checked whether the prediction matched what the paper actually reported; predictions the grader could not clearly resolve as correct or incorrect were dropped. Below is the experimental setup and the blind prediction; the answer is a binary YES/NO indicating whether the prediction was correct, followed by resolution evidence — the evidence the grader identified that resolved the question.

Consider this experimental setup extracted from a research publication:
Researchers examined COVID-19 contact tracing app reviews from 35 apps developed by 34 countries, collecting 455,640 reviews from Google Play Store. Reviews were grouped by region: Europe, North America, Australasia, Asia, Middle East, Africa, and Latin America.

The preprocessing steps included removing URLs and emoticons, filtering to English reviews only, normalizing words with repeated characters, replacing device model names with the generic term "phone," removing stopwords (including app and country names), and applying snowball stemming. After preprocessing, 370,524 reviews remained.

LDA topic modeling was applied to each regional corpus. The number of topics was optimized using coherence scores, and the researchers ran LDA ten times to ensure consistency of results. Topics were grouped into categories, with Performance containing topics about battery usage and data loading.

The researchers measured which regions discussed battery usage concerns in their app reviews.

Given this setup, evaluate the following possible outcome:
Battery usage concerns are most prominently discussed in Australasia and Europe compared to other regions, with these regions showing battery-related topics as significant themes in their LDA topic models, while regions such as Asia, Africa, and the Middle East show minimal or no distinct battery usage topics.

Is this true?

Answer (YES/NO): NO